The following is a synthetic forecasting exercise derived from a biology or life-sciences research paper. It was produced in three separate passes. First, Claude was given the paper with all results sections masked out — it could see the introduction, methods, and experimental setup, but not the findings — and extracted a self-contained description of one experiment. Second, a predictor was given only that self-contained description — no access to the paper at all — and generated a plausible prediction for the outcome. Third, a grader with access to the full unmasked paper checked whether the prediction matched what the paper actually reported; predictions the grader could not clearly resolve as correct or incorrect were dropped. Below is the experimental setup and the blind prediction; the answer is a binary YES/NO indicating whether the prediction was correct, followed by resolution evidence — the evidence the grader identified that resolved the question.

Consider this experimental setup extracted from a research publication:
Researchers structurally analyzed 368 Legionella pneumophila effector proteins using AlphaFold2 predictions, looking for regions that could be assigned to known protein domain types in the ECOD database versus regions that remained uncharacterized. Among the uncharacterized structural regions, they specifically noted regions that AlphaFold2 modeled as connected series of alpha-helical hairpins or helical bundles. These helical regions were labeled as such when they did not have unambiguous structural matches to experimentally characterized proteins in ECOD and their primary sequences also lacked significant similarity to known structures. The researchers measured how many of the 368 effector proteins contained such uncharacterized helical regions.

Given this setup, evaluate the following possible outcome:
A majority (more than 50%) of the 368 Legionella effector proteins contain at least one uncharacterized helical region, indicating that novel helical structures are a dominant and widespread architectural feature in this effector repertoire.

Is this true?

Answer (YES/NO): NO